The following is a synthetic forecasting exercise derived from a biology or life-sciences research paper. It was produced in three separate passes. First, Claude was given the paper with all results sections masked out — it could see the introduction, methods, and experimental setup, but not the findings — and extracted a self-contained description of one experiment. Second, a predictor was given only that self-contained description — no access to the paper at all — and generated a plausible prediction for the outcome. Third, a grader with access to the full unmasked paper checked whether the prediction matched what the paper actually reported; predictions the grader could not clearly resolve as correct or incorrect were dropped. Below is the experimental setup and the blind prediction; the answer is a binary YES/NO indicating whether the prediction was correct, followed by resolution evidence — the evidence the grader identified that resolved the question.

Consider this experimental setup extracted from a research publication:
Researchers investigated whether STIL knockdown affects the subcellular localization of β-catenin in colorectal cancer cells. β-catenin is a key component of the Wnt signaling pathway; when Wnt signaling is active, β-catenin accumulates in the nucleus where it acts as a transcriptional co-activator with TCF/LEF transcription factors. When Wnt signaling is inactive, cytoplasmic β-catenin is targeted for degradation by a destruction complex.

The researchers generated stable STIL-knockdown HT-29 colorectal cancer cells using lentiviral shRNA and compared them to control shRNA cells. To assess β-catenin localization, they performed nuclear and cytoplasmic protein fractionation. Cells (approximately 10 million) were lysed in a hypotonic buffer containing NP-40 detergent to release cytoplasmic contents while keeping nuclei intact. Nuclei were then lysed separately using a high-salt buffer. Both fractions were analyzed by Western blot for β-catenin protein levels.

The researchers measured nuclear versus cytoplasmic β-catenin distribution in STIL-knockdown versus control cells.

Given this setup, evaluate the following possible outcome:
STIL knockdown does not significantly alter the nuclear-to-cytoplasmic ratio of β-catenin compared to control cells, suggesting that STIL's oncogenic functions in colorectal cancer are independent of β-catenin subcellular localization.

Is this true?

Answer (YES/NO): NO